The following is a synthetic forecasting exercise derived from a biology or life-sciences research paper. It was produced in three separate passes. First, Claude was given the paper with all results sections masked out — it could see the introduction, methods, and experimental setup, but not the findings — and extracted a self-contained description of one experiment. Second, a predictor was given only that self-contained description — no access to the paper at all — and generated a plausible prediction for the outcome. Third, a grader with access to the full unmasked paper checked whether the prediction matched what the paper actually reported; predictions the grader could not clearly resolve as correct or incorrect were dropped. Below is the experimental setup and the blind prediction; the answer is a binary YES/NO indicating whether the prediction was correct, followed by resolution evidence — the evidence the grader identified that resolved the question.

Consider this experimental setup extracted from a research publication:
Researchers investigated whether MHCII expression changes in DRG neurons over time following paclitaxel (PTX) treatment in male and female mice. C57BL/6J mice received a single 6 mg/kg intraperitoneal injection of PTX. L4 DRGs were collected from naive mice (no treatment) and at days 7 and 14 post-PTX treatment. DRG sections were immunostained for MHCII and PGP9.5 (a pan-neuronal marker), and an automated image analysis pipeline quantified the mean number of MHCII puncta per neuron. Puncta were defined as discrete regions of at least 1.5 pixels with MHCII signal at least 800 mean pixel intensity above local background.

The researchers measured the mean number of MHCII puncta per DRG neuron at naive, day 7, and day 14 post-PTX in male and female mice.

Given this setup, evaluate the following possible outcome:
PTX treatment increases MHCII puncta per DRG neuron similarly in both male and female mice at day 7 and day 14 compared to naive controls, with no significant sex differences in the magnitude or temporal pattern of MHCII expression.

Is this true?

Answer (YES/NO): NO